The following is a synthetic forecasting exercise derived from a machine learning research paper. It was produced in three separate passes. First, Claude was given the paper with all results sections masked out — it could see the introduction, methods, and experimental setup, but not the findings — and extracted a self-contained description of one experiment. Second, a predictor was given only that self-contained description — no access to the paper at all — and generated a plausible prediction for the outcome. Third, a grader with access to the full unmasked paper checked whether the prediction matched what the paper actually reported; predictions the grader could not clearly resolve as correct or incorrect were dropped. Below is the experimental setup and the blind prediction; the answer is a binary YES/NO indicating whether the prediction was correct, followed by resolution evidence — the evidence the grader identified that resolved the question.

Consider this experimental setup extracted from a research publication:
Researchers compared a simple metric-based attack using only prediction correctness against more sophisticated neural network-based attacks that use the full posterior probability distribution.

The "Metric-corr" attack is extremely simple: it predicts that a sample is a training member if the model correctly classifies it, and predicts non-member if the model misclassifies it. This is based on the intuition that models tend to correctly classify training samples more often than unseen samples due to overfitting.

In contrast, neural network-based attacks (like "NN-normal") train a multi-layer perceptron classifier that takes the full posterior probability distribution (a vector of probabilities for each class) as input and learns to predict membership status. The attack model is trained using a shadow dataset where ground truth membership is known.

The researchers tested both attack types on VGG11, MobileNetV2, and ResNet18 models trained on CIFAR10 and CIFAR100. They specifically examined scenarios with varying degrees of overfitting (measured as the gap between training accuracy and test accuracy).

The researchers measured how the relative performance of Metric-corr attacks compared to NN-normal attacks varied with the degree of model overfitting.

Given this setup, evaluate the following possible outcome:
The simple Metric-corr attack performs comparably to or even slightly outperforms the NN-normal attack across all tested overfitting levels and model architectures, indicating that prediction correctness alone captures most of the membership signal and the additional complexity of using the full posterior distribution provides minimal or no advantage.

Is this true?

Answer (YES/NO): NO